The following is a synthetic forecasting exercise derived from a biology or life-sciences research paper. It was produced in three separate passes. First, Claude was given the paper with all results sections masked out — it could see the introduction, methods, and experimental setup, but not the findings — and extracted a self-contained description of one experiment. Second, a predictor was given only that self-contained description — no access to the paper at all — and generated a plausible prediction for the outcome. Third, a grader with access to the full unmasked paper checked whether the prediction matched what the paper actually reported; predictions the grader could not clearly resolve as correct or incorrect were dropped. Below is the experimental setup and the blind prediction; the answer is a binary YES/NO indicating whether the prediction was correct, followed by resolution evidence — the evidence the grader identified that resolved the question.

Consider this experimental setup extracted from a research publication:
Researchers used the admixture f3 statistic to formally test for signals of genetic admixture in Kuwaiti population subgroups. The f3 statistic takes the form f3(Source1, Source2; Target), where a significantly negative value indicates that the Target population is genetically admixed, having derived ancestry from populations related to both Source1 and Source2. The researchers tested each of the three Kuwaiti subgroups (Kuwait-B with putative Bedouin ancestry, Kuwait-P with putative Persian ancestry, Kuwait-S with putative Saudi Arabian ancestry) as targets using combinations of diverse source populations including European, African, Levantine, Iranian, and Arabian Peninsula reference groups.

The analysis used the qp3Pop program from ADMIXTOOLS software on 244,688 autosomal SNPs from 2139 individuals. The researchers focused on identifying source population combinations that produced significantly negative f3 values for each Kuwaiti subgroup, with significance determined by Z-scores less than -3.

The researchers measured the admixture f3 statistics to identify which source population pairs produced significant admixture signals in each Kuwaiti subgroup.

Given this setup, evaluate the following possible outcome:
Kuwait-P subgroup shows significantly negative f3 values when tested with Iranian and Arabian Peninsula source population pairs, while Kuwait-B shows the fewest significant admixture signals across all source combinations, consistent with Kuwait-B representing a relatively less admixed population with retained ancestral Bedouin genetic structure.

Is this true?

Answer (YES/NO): NO